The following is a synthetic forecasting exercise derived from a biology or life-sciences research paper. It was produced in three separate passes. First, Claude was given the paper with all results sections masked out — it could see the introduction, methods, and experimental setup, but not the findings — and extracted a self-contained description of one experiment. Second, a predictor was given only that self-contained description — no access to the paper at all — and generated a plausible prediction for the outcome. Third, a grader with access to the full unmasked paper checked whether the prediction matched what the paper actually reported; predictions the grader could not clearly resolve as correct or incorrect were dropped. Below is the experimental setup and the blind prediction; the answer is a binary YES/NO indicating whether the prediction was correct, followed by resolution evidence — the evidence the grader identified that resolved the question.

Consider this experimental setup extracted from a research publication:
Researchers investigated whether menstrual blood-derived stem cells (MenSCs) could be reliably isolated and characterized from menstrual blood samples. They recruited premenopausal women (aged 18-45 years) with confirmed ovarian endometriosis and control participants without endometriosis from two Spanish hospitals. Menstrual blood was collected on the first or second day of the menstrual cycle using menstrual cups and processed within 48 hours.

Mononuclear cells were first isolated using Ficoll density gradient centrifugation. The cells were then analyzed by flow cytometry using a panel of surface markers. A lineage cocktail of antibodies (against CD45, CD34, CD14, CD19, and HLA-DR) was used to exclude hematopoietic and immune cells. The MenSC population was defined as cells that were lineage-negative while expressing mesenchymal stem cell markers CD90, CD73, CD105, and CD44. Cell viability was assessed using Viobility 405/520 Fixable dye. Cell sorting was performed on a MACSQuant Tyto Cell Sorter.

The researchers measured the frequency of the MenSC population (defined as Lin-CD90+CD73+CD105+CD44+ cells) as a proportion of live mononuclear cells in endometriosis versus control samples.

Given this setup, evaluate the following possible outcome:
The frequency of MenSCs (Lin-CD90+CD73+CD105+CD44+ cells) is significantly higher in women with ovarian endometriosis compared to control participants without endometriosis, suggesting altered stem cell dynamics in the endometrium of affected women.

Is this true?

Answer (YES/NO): NO